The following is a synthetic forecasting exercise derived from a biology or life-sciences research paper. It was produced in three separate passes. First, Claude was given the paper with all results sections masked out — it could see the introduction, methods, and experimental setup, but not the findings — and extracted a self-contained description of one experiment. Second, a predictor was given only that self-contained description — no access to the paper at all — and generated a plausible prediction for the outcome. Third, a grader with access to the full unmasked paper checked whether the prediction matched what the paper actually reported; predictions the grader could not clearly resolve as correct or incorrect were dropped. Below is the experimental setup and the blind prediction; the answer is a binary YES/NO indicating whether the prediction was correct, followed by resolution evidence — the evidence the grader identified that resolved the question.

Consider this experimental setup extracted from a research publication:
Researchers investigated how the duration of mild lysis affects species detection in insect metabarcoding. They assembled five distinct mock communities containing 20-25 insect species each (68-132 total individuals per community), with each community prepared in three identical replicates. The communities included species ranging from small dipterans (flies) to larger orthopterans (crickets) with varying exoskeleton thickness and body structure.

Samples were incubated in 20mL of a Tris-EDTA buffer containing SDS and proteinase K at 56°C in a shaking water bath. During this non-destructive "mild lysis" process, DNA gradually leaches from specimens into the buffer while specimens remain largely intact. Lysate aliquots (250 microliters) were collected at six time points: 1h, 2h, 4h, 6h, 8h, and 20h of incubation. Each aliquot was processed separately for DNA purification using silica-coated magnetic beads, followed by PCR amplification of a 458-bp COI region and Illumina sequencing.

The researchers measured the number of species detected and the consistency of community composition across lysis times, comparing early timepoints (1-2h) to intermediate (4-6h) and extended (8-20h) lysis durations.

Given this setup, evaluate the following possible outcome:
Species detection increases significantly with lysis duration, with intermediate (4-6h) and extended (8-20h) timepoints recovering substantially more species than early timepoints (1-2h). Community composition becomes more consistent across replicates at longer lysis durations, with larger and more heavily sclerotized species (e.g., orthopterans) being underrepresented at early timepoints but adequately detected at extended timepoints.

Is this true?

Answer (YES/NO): NO